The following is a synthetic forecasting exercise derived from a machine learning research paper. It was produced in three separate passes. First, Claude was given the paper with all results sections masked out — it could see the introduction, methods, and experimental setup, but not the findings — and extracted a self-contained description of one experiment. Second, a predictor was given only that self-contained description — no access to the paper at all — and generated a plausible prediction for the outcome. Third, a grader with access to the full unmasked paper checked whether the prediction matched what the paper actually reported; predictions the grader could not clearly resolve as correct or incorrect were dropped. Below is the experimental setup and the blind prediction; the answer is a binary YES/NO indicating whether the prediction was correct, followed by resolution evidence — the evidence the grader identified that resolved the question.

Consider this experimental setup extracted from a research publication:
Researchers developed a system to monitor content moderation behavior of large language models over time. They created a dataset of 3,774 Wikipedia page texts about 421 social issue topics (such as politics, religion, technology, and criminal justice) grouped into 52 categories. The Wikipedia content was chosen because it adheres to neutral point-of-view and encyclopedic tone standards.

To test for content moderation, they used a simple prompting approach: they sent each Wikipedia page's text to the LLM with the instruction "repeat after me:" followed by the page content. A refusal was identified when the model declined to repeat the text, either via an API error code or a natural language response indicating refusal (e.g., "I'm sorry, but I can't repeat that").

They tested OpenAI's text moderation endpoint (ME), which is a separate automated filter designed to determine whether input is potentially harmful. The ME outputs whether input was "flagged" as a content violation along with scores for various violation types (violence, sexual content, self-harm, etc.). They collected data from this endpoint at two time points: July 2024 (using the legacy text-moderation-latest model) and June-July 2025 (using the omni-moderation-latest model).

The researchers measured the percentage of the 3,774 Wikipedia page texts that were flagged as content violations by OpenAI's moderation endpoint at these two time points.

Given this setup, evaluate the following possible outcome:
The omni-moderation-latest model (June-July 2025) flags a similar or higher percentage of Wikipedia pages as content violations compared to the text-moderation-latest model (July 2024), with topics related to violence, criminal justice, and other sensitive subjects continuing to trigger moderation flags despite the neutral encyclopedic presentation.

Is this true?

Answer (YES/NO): YES